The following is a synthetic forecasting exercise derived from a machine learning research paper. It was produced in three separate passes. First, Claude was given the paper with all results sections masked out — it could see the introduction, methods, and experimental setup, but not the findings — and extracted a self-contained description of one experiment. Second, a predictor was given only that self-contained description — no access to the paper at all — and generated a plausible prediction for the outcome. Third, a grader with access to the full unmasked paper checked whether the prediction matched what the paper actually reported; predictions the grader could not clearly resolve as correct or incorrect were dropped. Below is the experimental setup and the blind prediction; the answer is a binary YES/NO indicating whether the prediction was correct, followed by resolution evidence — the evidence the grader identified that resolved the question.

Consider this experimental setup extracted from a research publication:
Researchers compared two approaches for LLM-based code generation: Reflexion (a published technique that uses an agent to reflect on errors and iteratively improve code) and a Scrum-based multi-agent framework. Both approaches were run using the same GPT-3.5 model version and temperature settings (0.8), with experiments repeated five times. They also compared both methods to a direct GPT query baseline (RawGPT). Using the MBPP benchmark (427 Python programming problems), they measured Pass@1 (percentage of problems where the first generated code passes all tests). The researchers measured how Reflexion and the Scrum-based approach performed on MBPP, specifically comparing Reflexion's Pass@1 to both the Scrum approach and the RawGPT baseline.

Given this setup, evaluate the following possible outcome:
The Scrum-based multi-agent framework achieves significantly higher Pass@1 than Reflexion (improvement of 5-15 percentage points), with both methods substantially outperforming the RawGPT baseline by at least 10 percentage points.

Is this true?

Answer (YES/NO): NO